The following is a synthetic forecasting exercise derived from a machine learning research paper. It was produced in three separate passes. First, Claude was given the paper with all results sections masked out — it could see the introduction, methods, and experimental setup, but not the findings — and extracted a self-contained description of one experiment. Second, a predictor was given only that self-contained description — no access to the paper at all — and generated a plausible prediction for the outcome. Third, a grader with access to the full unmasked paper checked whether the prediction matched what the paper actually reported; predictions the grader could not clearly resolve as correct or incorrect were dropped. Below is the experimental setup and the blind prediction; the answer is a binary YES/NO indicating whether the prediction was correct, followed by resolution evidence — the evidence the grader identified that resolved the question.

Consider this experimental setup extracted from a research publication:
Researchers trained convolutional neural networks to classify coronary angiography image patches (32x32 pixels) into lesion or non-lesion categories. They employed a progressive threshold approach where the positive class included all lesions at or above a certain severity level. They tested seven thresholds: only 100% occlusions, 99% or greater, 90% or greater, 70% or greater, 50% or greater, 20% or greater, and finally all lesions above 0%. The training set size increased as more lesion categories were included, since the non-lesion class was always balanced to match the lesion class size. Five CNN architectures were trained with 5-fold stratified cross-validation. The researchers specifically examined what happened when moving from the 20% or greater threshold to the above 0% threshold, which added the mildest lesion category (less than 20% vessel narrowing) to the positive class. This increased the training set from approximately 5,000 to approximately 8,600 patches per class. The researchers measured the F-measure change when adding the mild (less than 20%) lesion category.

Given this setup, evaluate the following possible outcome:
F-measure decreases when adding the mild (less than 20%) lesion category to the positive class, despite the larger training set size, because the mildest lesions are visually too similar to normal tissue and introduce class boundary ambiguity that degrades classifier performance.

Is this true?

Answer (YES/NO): NO